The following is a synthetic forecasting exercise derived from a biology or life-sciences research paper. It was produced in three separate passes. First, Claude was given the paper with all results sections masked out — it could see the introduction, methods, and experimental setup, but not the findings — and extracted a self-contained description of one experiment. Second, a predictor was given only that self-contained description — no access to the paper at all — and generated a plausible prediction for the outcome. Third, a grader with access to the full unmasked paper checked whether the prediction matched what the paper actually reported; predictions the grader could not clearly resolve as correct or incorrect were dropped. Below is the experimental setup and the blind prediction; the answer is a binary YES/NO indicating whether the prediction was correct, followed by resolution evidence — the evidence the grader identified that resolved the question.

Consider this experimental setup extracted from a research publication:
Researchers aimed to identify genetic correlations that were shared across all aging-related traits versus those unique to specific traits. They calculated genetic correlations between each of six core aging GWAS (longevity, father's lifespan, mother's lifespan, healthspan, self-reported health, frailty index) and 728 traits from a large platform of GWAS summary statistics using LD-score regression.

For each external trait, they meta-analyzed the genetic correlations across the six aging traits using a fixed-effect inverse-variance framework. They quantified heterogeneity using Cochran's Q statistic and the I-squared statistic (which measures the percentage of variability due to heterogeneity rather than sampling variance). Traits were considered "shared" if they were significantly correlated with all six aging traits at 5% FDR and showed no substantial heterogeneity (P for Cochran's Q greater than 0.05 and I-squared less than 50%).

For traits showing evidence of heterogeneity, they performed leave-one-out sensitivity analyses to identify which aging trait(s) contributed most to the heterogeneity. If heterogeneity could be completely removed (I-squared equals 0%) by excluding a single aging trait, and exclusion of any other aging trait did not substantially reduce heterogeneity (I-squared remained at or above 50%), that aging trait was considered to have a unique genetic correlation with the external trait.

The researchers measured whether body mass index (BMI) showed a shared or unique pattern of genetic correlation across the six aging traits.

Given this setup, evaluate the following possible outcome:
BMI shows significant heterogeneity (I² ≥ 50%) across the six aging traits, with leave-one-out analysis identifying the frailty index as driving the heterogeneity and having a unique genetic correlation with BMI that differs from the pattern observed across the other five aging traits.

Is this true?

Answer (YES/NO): NO